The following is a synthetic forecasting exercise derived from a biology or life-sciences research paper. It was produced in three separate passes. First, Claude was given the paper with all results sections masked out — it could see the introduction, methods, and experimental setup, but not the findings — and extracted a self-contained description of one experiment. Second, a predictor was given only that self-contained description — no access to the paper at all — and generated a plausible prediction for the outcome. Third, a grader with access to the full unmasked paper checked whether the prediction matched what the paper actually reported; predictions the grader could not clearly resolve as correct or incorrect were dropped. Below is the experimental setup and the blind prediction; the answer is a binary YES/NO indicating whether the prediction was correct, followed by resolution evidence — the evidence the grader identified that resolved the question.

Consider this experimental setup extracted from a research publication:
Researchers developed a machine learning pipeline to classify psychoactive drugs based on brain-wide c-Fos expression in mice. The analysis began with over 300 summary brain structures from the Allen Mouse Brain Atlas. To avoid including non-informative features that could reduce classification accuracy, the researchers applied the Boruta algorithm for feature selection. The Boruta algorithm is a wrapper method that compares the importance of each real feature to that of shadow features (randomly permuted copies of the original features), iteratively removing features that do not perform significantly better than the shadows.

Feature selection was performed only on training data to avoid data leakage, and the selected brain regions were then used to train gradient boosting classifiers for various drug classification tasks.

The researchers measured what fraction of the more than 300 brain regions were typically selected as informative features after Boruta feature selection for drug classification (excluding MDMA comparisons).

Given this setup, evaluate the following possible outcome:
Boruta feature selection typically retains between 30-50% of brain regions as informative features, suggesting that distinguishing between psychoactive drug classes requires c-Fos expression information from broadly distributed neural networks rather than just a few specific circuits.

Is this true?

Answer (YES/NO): NO